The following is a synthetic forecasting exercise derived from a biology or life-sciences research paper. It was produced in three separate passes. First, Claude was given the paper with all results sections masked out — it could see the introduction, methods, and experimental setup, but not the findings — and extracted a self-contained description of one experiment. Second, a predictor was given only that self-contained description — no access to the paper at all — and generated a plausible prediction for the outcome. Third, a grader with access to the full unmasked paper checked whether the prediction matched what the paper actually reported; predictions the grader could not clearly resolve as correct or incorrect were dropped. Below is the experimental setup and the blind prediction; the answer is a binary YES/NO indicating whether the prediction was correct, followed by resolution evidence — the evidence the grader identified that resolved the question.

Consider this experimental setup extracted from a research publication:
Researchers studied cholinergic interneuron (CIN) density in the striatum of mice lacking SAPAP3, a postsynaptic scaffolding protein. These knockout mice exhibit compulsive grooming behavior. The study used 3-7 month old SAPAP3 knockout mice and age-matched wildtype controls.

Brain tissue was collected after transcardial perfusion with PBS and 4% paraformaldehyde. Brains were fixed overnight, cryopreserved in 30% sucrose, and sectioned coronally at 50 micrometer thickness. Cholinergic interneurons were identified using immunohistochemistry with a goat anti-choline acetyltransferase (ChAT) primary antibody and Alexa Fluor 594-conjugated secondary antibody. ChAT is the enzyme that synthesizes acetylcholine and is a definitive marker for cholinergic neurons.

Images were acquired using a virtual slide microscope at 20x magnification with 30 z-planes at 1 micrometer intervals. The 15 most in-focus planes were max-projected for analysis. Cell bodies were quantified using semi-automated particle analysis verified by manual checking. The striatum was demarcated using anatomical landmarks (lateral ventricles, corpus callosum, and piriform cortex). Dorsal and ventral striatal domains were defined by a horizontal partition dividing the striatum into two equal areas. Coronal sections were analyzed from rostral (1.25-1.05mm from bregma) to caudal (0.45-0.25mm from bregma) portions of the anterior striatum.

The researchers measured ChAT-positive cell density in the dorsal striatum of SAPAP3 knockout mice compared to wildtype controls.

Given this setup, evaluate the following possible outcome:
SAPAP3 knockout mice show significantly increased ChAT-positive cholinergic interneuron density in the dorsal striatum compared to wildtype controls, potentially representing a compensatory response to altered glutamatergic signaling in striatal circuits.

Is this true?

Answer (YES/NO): YES